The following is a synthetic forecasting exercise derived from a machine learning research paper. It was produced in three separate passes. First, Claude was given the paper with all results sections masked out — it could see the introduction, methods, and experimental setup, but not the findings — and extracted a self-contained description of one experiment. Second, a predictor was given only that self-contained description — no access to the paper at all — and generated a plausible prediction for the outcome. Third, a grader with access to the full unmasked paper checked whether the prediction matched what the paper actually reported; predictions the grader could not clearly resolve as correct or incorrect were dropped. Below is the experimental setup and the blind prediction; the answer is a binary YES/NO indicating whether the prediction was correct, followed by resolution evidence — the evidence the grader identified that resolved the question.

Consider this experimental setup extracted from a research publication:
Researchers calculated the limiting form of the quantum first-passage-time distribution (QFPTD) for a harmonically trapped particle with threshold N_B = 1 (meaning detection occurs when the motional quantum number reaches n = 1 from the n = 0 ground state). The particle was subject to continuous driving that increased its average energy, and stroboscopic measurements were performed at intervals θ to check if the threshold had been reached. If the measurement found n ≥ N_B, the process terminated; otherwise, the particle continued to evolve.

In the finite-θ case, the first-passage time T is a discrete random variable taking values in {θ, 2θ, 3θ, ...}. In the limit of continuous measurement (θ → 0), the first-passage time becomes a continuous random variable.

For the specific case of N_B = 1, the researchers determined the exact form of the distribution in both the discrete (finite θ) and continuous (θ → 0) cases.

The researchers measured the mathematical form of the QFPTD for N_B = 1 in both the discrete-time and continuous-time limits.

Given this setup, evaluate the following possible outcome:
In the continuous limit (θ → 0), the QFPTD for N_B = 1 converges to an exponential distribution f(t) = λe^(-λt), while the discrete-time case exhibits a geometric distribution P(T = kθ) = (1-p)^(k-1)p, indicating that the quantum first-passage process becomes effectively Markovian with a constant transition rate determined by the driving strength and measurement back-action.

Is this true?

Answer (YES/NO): YES